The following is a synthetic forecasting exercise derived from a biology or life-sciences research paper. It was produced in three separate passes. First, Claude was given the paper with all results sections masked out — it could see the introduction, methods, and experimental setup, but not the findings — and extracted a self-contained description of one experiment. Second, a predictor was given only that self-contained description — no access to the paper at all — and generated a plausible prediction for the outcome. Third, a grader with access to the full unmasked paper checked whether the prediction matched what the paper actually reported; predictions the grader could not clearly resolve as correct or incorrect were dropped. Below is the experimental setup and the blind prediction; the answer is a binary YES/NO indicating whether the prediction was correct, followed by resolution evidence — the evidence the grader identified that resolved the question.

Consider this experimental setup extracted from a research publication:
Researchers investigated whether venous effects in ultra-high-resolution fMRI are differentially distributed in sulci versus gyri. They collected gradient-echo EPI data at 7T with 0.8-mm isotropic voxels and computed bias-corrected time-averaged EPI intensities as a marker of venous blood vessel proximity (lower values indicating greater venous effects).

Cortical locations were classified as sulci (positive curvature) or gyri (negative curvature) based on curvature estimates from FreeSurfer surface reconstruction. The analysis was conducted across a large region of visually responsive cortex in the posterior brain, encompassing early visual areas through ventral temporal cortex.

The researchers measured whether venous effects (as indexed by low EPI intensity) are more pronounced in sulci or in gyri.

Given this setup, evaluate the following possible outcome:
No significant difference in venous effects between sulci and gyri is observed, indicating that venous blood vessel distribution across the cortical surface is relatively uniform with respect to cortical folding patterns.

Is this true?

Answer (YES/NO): NO